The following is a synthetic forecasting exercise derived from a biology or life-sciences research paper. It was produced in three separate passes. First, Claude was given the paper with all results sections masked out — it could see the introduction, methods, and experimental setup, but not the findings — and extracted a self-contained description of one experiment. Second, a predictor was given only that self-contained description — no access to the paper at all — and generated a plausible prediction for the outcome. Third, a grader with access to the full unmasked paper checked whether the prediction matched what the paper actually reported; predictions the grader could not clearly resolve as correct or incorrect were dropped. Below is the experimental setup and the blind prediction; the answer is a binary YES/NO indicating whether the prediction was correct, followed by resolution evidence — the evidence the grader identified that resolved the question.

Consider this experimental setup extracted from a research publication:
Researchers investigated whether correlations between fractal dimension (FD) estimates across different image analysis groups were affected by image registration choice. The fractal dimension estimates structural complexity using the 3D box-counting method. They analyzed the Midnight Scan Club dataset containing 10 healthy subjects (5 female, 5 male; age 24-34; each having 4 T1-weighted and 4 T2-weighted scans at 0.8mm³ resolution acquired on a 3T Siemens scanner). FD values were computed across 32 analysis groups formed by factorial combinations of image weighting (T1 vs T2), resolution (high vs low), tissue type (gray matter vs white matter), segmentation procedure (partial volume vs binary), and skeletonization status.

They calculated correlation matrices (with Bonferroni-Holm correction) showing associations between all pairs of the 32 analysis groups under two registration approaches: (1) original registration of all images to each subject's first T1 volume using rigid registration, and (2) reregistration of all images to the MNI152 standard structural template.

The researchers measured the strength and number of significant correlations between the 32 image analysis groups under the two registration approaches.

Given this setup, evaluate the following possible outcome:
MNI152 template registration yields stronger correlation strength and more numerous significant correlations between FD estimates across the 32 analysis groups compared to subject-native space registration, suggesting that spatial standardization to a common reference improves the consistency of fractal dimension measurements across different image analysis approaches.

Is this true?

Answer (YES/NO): NO